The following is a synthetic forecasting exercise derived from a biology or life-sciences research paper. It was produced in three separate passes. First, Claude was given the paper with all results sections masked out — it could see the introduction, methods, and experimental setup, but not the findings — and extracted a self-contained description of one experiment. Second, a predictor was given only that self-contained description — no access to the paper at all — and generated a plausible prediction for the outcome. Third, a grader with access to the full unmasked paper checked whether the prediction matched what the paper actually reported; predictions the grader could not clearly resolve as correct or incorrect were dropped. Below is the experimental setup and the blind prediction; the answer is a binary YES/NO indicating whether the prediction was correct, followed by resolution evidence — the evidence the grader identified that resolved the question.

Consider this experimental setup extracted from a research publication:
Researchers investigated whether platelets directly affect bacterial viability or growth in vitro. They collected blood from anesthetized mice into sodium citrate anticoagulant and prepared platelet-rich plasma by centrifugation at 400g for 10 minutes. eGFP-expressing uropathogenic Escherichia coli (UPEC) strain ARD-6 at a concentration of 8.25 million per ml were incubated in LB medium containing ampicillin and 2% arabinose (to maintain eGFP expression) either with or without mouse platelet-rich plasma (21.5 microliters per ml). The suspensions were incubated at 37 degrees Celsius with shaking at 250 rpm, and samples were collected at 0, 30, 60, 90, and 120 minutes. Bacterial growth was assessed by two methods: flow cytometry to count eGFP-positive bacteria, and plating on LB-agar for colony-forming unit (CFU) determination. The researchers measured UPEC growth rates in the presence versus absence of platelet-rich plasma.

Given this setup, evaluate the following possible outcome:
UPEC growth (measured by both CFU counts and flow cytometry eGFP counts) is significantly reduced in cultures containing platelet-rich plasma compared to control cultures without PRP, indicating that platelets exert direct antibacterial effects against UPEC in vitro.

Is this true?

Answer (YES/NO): NO